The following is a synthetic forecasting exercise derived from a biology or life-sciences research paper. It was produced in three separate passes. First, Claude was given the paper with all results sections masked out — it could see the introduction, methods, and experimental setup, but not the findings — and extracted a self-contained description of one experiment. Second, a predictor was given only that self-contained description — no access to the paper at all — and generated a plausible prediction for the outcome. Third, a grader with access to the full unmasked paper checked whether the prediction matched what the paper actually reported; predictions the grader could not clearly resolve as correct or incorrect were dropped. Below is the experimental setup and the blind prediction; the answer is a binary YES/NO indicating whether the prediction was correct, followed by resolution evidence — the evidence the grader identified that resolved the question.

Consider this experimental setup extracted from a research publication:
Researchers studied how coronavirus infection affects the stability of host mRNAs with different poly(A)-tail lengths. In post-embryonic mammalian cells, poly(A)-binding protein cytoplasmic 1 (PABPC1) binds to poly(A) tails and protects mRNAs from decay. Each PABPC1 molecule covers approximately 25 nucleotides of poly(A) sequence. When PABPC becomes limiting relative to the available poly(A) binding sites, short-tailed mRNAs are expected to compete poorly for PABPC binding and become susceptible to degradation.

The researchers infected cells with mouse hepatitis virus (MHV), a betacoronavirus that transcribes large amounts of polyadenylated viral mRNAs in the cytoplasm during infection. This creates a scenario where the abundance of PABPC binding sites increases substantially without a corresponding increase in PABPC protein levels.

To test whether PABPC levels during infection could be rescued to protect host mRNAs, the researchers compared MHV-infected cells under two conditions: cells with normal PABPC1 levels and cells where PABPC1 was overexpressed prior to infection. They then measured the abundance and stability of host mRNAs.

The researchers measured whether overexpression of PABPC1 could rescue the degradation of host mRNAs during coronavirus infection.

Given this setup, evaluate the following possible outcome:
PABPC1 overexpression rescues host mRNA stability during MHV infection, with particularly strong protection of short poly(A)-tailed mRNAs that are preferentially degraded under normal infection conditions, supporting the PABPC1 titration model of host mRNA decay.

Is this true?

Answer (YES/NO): NO